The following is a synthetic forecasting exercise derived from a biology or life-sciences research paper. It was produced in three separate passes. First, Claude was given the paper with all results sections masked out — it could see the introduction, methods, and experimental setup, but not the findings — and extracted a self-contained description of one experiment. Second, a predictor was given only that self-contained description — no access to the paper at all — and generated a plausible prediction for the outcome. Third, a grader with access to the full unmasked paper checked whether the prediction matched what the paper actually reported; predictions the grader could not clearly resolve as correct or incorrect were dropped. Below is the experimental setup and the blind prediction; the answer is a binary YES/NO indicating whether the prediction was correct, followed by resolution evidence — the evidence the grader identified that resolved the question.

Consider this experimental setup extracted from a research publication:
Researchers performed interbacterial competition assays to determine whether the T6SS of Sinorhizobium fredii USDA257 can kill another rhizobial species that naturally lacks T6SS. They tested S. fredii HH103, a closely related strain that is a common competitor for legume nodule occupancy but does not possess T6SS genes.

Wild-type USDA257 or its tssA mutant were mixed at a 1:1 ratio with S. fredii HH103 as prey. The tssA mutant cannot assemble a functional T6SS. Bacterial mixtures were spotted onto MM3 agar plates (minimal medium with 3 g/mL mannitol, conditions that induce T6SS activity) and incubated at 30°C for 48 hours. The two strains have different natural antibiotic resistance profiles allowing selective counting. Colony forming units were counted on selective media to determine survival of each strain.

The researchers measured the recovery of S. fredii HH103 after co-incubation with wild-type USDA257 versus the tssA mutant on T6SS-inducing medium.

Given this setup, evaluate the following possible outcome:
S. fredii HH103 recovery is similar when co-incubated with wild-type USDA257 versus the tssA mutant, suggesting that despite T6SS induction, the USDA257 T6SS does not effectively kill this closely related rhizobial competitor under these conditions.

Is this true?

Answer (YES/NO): YES